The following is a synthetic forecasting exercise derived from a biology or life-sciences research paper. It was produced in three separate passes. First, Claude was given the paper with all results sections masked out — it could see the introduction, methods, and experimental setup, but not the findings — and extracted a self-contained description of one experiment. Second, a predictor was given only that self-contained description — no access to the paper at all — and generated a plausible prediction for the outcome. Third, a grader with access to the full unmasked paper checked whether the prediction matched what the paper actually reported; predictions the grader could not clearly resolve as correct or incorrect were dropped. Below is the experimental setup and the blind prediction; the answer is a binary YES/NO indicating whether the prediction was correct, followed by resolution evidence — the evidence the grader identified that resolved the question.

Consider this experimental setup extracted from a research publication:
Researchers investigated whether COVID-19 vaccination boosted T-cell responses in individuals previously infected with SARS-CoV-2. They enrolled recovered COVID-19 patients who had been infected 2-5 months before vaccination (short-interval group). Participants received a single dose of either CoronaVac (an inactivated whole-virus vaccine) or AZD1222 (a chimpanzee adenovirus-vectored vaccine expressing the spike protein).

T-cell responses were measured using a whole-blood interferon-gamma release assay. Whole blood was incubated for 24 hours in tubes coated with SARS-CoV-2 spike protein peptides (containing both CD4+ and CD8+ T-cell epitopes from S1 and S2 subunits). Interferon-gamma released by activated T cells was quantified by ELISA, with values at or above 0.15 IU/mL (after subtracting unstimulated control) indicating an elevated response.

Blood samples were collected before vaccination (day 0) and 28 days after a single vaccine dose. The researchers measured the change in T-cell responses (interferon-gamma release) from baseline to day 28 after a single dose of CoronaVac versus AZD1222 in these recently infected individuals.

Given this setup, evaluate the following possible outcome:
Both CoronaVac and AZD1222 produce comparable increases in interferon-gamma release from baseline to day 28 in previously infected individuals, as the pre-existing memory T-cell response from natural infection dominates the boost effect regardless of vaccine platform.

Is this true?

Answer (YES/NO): NO